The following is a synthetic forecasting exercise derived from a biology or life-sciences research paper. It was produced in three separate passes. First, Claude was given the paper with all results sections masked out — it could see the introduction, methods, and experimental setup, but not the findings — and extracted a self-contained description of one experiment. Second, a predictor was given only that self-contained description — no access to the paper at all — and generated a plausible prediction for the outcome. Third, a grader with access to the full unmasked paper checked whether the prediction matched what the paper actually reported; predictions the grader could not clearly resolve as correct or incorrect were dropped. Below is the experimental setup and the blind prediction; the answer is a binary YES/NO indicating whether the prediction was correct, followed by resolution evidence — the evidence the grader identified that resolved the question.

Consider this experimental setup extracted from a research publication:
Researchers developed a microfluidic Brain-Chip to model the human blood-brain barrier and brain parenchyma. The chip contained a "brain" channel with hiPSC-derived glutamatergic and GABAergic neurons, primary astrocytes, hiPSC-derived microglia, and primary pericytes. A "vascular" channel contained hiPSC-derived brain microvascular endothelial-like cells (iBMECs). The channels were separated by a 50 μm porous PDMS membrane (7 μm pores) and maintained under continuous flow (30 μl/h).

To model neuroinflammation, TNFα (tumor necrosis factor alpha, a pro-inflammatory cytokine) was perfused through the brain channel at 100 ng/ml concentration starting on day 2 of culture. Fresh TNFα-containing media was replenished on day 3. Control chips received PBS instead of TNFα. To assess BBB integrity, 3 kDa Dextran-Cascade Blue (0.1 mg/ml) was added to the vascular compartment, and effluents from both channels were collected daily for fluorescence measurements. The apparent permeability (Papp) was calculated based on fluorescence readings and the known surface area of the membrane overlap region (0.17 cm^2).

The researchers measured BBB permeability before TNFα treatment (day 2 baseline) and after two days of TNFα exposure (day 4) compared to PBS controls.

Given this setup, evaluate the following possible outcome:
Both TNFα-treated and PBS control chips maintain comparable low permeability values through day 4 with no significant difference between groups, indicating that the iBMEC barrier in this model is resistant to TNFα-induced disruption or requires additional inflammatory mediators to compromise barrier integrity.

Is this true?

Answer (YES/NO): NO